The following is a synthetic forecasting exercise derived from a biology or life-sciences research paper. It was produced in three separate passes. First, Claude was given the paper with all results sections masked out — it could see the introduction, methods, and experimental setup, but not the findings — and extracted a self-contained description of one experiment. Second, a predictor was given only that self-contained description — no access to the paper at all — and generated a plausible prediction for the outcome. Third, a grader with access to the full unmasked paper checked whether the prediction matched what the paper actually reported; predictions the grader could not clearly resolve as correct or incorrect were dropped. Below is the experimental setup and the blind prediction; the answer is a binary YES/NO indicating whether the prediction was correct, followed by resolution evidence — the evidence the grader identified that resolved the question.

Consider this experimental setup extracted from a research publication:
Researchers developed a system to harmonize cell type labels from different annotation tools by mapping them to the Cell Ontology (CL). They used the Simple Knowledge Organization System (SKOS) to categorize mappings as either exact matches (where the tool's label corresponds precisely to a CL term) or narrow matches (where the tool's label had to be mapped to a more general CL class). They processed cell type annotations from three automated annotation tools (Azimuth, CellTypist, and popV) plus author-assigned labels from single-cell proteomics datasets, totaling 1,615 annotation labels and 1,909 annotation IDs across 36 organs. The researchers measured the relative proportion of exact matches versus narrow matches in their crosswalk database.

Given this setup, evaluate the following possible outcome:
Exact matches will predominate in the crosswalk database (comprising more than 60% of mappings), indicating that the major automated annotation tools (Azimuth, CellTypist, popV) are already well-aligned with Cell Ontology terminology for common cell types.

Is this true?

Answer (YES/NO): YES